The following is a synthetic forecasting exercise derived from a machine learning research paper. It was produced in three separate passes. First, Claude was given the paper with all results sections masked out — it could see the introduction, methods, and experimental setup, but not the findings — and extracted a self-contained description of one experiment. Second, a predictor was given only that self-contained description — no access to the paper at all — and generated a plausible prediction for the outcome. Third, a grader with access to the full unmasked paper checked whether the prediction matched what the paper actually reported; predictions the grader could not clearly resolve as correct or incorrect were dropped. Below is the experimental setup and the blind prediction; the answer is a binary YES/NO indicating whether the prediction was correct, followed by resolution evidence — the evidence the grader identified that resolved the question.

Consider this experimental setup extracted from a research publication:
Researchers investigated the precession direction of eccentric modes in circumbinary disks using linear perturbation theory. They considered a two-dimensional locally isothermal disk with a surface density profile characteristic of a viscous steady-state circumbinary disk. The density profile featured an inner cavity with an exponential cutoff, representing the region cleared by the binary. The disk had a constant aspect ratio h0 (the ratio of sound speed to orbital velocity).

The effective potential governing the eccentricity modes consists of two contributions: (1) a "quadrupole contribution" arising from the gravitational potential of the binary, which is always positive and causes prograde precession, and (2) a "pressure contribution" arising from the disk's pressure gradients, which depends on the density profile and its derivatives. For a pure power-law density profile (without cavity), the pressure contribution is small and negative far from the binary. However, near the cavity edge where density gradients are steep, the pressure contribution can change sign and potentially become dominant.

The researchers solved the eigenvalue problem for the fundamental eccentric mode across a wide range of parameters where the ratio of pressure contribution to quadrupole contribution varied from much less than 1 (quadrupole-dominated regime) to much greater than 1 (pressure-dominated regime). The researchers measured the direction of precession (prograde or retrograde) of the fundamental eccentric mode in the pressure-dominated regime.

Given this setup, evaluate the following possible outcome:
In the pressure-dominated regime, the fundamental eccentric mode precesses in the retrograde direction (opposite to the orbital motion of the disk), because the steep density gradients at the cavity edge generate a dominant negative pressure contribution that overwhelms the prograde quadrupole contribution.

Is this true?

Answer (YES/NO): NO